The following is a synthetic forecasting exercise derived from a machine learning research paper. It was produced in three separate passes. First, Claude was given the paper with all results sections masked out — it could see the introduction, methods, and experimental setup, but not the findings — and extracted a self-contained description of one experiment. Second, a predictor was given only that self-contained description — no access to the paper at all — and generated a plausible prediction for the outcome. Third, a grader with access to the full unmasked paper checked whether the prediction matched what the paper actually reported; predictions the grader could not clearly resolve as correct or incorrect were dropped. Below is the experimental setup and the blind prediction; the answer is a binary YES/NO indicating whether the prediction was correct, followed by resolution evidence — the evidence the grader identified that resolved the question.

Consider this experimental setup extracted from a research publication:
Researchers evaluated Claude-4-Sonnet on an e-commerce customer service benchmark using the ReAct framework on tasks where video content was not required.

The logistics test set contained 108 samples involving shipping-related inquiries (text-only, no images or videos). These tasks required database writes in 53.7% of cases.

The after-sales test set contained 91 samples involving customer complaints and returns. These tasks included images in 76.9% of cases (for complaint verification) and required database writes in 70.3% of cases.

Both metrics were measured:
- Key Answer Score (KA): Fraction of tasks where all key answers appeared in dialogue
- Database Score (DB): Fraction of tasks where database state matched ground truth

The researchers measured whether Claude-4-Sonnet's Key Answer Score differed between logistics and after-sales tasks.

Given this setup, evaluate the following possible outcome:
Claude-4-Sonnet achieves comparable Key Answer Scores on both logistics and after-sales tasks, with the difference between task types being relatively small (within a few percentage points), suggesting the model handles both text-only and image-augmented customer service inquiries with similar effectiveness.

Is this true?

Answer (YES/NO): NO